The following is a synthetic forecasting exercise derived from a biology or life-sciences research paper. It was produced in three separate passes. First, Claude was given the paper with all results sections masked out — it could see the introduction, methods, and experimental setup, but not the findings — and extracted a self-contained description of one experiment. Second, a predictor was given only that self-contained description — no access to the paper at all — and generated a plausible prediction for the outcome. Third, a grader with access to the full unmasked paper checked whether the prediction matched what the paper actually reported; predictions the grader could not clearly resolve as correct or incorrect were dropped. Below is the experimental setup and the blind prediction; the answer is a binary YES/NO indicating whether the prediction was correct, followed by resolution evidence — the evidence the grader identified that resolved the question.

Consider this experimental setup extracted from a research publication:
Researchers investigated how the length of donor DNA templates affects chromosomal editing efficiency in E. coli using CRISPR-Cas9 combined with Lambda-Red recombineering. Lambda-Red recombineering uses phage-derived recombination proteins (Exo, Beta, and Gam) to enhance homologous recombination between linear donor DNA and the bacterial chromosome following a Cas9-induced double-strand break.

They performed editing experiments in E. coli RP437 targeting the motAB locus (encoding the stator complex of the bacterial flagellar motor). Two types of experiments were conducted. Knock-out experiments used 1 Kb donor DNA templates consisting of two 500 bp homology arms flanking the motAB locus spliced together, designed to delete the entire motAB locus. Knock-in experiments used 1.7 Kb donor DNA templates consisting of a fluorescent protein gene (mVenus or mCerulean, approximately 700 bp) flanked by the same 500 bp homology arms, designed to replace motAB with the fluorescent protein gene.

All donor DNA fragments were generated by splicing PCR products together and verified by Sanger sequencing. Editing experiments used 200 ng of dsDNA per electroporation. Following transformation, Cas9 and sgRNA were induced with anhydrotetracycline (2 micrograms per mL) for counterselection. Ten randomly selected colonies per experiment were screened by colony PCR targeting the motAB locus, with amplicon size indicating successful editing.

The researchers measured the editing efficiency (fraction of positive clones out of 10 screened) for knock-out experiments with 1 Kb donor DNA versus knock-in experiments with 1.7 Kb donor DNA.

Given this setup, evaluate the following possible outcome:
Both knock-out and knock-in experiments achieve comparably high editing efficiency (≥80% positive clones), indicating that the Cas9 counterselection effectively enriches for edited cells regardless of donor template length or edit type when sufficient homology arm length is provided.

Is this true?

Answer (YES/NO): NO